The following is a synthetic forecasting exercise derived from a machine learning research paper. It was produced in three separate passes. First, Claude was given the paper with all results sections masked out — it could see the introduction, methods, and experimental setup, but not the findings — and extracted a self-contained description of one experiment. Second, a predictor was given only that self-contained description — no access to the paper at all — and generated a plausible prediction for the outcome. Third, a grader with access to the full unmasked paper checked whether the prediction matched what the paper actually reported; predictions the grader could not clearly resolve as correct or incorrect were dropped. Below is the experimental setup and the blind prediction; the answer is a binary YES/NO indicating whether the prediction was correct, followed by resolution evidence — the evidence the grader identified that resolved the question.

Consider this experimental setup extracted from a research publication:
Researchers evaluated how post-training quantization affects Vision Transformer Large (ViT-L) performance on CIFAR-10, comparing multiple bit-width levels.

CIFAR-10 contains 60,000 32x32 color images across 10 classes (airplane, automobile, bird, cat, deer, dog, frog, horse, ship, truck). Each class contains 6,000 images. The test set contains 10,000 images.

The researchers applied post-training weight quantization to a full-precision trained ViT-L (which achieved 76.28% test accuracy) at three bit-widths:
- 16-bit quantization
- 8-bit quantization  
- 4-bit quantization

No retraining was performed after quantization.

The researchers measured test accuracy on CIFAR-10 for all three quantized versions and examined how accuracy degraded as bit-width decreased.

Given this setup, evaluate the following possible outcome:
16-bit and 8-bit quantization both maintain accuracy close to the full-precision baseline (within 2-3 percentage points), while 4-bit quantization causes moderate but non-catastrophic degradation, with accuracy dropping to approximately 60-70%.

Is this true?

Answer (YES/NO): NO